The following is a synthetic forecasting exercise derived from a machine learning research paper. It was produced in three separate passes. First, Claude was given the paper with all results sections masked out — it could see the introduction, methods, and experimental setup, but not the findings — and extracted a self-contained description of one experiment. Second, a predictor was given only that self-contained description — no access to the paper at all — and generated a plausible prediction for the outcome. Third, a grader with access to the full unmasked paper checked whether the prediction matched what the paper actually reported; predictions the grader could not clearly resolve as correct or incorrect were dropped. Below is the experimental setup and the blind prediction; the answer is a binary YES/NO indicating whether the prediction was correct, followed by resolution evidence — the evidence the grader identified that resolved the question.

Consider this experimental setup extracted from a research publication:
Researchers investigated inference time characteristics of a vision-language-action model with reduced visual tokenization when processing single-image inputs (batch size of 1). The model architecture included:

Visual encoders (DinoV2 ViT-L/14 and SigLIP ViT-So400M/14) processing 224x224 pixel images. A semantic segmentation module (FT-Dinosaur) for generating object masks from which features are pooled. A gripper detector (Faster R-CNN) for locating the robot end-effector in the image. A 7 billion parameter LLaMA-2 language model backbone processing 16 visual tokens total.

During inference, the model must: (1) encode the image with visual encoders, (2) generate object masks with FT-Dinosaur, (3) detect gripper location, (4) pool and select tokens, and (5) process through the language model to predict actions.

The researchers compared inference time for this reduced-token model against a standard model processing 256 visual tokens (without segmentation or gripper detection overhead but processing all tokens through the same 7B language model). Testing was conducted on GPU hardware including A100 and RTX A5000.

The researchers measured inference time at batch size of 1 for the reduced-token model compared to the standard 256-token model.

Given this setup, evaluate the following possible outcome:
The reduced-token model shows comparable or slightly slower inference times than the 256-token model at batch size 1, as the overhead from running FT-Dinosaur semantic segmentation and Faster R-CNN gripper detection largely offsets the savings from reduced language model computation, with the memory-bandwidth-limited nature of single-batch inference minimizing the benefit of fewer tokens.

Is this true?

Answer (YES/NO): NO